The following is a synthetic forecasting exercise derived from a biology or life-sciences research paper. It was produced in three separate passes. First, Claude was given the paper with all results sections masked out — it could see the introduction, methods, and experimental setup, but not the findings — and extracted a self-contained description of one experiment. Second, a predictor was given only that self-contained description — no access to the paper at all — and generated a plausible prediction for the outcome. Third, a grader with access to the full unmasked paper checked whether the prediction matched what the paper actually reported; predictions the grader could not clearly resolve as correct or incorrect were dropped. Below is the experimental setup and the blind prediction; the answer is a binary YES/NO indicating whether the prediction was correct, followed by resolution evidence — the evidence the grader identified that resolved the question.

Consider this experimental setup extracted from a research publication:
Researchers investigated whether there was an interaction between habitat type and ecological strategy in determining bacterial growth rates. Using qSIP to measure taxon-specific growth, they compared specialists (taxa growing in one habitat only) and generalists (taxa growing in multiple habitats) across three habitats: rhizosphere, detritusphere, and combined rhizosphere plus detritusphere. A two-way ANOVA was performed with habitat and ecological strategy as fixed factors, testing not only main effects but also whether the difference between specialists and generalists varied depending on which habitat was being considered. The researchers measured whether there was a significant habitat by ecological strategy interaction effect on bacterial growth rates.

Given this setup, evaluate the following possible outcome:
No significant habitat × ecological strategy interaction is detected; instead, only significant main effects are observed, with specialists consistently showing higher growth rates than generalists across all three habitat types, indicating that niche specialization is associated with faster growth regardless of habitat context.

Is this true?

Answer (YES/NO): YES